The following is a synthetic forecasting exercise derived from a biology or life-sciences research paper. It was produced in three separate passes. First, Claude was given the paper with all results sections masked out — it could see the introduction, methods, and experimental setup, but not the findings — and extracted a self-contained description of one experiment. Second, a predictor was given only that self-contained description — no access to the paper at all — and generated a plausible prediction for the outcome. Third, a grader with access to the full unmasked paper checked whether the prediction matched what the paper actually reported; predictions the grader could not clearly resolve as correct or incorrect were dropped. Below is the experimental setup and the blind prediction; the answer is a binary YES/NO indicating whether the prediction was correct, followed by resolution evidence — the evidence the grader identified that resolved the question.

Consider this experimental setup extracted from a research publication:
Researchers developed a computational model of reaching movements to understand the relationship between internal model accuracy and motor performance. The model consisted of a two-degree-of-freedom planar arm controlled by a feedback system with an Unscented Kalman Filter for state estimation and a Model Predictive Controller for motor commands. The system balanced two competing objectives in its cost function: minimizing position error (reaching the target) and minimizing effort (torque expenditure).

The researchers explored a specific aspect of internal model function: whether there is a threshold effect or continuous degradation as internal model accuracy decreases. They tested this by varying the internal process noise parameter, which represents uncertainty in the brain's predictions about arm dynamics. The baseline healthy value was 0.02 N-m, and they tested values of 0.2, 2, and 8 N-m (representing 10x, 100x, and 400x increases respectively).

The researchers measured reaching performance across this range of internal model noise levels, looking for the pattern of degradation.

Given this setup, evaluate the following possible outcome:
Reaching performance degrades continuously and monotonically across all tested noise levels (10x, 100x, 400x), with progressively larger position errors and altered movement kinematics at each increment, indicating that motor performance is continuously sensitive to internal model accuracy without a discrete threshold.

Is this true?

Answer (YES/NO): NO